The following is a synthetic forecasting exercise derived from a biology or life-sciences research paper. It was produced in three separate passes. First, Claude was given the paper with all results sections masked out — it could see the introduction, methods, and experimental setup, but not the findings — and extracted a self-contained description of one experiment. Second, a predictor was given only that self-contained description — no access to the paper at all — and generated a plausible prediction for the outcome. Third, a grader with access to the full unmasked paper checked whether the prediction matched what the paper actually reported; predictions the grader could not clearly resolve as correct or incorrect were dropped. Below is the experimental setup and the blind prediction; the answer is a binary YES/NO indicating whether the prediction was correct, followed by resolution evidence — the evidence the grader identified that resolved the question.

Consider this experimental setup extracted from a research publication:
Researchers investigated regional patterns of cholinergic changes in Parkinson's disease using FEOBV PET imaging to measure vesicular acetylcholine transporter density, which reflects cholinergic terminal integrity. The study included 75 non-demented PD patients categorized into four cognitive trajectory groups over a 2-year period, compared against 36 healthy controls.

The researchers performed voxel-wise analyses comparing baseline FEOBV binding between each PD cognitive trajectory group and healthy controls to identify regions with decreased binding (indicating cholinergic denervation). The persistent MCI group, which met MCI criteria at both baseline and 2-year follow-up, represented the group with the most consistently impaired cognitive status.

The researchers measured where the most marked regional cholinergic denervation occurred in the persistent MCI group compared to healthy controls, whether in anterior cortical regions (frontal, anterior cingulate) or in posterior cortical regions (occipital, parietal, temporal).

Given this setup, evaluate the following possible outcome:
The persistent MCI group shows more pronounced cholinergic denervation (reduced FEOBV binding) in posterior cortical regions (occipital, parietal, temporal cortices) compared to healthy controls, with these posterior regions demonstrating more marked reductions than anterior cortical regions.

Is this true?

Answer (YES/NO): YES